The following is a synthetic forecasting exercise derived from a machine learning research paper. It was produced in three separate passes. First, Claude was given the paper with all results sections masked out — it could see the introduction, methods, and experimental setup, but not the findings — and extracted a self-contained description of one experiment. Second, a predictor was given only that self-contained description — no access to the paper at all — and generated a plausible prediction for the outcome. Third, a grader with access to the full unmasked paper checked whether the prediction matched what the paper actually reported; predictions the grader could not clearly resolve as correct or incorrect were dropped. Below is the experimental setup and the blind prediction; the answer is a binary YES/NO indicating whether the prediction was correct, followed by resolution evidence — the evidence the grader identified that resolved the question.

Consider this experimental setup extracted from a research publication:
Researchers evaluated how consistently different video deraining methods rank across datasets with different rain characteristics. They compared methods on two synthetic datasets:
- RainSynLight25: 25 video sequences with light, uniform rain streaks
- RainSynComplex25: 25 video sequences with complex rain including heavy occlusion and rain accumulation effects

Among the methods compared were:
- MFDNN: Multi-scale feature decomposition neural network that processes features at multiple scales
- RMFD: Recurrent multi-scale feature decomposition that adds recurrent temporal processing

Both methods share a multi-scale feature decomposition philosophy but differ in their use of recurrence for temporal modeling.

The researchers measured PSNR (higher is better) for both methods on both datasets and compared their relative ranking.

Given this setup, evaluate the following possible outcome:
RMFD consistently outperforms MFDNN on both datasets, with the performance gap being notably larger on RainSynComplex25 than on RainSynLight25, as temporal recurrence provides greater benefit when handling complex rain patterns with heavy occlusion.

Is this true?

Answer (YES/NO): NO